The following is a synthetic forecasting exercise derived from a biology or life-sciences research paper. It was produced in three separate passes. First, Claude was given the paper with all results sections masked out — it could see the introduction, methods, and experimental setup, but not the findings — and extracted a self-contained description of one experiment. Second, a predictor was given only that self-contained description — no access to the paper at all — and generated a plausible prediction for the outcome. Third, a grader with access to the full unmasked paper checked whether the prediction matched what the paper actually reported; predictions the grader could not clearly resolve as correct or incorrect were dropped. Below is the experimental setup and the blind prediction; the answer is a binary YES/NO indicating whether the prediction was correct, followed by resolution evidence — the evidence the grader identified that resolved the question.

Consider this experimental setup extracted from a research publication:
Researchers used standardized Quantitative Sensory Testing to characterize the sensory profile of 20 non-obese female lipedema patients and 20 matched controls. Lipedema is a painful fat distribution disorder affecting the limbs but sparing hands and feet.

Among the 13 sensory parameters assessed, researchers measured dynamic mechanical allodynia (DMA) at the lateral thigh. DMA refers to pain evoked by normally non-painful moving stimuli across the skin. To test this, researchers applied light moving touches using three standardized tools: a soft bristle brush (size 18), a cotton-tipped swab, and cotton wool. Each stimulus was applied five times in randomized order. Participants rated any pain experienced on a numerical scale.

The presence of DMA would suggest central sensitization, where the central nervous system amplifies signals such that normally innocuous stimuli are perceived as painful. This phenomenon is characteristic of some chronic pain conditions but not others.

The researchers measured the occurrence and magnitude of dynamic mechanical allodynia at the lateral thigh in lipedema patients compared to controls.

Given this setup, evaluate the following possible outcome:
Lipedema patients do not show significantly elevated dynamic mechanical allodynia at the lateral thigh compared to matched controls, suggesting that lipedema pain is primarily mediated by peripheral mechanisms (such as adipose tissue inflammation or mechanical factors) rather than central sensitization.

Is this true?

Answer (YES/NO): YES